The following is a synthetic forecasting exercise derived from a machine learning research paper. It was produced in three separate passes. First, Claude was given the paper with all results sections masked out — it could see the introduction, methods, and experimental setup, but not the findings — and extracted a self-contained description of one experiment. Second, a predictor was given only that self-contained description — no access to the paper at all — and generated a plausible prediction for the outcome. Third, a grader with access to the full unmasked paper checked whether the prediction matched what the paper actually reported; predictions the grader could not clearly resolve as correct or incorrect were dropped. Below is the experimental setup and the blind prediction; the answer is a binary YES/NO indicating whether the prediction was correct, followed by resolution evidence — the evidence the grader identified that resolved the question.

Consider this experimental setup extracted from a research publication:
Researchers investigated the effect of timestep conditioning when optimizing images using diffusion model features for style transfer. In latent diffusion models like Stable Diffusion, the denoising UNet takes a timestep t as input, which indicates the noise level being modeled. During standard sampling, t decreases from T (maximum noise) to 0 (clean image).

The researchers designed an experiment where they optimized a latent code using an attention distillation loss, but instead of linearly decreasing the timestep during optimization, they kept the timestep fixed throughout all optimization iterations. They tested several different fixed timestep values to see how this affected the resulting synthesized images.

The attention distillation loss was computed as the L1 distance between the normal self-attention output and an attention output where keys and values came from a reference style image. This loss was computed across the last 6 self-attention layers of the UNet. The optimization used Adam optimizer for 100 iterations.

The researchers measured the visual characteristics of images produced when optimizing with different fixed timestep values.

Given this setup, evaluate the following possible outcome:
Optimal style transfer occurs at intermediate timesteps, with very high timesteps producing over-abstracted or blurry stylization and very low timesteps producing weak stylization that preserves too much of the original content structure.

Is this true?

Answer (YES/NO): NO